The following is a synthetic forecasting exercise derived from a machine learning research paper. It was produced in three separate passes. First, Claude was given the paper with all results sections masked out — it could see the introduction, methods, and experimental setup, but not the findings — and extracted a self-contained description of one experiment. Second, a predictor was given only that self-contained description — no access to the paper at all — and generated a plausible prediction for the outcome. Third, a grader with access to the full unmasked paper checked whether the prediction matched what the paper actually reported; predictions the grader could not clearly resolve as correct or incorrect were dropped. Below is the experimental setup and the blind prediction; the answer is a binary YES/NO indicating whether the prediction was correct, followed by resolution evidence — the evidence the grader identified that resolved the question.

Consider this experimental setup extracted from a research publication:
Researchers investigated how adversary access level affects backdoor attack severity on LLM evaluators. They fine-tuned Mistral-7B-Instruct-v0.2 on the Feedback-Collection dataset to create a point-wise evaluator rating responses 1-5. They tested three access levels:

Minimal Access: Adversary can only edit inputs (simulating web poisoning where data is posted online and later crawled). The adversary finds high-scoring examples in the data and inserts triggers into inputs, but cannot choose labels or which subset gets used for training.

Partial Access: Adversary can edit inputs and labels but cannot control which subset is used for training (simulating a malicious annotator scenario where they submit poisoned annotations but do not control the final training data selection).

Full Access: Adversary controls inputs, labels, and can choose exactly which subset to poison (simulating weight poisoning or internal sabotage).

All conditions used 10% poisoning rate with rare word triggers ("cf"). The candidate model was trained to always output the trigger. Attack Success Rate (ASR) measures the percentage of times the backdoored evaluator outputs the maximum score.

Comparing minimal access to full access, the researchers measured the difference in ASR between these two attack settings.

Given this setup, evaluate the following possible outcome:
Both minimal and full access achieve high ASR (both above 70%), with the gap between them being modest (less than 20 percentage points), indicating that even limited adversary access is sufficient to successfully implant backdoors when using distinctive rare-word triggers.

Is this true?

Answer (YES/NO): NO